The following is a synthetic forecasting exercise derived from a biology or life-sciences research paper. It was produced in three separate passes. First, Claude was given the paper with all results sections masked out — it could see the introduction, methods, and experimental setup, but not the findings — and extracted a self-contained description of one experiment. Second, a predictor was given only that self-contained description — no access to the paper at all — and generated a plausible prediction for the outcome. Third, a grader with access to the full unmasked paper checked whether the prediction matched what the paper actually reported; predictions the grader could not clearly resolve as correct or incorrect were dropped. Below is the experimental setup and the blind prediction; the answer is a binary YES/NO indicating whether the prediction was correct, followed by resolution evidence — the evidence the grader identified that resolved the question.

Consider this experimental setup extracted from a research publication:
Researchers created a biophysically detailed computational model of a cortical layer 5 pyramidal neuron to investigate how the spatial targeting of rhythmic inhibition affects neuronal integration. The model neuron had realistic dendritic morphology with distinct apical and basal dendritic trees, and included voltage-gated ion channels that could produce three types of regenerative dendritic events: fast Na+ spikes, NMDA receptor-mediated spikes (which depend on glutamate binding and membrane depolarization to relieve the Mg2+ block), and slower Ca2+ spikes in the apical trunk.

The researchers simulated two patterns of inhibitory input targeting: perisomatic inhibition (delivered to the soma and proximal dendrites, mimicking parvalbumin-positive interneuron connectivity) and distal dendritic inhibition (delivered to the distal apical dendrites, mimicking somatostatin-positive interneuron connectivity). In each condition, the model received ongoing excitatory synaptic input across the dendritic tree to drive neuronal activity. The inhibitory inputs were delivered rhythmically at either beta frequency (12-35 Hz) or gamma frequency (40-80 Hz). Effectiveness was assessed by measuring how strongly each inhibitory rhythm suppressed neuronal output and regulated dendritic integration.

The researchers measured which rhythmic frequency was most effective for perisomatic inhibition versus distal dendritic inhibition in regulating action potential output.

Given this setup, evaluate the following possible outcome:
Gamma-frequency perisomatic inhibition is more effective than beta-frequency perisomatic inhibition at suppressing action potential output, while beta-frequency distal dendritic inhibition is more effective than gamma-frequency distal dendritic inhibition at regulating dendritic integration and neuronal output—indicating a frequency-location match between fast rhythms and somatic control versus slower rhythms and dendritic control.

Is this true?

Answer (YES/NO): YES